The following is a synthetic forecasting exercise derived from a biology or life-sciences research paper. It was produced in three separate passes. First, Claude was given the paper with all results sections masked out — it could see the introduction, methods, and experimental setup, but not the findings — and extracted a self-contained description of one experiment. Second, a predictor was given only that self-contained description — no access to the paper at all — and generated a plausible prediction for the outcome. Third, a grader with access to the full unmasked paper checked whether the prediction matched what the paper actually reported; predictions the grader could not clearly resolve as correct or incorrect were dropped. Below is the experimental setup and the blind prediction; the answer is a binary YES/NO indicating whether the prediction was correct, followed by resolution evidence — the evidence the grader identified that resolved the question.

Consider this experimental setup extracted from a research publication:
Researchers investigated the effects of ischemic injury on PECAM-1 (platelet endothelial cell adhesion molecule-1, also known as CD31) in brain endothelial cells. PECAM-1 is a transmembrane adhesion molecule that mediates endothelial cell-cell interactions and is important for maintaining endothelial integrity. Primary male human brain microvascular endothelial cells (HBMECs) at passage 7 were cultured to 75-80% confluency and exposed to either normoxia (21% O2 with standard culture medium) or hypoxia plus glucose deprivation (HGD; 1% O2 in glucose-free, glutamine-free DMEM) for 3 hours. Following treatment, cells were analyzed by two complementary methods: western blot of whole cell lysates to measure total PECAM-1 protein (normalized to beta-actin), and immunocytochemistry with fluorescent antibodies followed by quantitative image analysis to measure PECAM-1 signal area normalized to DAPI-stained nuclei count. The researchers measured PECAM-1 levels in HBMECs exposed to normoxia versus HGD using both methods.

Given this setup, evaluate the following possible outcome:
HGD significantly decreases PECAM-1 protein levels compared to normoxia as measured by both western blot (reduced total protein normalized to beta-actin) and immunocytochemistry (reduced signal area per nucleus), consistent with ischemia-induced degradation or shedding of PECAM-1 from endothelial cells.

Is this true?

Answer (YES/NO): NO